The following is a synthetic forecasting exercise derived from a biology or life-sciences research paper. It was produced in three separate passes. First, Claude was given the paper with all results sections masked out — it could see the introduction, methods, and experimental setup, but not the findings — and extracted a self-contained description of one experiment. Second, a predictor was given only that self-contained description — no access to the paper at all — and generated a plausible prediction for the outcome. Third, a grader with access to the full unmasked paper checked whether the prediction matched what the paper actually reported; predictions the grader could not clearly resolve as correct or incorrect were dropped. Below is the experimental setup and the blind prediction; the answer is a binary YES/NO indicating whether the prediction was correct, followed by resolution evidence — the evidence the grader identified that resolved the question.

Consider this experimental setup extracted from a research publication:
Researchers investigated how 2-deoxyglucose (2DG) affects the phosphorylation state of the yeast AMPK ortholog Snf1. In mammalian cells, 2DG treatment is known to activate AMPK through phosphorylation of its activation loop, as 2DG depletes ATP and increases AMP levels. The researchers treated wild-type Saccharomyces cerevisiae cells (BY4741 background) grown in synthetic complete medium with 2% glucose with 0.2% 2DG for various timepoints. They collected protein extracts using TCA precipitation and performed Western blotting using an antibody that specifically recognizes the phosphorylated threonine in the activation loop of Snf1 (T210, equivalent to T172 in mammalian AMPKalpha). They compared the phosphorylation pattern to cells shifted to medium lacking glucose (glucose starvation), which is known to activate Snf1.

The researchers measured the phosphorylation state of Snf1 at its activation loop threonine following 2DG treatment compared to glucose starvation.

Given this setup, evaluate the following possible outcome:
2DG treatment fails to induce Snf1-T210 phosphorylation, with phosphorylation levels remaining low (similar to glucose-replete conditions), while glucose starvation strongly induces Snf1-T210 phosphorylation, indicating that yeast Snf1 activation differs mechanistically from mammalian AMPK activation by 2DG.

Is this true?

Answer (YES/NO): NO